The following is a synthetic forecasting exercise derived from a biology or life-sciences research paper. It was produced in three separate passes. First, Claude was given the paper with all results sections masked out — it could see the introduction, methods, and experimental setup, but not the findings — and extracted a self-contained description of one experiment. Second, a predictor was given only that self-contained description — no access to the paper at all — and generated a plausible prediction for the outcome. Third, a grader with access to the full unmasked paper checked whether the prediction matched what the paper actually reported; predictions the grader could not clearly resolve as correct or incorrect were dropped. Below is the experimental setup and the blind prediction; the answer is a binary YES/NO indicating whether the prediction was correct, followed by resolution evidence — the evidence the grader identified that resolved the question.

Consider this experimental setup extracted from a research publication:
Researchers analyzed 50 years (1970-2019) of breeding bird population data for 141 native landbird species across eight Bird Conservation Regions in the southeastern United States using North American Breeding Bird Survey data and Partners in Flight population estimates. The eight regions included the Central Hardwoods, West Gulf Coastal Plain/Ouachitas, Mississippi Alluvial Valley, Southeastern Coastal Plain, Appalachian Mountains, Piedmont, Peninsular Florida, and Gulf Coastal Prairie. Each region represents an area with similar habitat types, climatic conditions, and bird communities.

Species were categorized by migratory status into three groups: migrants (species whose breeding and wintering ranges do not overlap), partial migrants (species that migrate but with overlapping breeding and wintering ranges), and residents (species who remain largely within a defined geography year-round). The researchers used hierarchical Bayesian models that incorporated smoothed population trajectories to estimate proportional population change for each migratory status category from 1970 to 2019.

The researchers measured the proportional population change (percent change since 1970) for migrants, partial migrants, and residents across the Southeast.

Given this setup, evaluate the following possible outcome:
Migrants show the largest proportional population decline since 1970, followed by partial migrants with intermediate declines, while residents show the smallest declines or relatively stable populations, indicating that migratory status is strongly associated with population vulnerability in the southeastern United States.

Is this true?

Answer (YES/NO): NO